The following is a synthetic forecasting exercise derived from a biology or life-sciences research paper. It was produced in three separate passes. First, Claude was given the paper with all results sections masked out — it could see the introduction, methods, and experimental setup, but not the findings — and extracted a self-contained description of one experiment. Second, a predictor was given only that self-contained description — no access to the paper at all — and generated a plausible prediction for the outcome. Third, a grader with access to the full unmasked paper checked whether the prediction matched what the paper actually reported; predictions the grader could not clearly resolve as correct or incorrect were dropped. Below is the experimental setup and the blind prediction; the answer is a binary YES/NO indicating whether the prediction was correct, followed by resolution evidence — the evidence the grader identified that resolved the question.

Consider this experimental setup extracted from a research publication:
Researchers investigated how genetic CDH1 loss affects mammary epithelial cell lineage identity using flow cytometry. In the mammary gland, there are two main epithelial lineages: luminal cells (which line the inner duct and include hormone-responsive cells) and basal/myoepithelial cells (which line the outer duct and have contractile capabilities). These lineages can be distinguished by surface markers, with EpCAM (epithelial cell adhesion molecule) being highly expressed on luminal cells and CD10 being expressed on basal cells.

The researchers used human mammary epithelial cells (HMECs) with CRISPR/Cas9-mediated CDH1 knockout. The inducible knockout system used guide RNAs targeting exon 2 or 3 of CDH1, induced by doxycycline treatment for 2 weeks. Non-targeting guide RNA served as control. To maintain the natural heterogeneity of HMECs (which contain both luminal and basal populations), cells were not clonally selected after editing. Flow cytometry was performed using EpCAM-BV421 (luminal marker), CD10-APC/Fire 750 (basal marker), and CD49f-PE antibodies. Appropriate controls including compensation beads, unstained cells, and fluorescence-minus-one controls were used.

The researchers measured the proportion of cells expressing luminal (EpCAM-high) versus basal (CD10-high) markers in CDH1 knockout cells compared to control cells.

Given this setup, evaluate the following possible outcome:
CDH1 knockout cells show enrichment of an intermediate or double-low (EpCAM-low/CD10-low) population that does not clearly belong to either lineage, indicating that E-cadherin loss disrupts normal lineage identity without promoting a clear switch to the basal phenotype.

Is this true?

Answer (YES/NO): NO